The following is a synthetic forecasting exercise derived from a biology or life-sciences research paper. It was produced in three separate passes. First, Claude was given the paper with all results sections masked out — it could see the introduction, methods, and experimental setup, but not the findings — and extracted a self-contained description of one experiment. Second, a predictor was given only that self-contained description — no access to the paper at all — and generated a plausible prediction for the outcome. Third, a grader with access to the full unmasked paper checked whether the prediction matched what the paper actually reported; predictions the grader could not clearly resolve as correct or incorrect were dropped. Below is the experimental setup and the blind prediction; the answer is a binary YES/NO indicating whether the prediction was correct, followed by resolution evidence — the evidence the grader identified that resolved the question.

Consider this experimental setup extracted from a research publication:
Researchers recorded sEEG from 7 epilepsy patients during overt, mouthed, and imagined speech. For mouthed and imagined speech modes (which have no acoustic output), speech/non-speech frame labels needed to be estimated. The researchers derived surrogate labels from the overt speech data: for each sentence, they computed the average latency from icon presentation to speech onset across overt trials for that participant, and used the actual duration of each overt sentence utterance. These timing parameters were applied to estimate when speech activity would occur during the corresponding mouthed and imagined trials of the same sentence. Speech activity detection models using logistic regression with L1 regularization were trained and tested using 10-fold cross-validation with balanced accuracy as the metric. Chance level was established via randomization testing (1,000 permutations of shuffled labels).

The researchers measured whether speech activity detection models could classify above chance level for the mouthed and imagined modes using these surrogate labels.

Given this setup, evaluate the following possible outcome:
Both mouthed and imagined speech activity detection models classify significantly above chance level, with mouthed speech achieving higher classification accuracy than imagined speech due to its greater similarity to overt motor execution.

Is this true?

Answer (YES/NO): NO